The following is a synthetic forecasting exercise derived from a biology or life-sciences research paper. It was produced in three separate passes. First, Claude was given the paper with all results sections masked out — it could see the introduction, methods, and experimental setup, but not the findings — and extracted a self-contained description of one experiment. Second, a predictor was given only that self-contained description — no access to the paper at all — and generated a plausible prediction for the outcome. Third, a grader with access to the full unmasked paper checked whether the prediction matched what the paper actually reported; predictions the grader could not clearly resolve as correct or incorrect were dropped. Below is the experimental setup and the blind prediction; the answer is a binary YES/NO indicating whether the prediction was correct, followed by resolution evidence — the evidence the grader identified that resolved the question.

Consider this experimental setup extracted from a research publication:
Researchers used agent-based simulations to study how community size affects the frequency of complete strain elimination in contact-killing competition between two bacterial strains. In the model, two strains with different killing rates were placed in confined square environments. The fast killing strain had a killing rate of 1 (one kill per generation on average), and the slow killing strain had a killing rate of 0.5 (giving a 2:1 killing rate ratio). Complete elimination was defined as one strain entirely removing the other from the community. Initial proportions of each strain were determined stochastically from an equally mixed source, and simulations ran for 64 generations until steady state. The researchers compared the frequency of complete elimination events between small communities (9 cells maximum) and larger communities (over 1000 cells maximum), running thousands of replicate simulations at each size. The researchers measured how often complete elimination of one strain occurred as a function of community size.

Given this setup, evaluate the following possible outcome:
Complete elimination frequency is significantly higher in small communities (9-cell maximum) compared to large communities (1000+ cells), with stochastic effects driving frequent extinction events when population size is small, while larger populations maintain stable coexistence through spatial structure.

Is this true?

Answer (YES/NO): YES